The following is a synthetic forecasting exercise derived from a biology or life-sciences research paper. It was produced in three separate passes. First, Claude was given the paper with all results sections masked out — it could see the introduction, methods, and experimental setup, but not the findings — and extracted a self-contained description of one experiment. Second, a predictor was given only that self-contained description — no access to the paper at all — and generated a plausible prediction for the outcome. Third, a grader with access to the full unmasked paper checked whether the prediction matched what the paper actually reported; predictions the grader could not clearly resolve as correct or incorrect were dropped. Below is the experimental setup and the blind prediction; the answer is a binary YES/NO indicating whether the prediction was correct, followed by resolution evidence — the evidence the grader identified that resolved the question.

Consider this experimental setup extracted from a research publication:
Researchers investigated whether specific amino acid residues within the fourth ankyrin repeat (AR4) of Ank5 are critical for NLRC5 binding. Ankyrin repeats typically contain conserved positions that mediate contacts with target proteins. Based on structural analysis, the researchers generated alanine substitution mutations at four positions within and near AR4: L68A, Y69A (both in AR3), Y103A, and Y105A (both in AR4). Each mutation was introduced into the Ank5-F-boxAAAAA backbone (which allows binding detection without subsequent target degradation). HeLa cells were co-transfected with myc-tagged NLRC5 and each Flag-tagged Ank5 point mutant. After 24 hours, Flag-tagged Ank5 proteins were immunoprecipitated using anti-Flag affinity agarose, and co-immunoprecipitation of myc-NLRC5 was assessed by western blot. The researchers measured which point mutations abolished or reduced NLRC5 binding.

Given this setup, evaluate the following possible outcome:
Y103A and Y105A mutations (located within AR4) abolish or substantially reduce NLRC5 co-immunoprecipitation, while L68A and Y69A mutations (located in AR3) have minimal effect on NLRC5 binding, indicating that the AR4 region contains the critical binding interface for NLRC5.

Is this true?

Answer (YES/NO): NO